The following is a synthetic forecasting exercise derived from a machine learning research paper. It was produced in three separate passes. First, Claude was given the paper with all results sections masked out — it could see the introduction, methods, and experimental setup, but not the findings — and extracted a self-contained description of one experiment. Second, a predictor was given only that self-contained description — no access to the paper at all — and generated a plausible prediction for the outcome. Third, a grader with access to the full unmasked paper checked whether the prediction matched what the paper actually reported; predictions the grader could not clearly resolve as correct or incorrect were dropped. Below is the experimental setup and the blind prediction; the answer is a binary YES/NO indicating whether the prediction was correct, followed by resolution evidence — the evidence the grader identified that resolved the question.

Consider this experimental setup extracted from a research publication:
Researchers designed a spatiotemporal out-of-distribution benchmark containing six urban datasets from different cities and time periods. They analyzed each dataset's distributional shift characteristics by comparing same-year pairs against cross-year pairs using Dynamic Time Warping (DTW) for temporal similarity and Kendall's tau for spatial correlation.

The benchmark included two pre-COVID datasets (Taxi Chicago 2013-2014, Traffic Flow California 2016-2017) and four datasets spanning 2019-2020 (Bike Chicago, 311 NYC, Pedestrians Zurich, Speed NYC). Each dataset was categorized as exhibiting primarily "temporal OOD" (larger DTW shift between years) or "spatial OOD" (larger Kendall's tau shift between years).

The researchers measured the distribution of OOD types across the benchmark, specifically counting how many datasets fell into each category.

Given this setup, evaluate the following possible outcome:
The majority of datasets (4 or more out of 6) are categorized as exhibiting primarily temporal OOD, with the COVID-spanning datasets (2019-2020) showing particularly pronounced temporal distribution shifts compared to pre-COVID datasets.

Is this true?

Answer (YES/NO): NO